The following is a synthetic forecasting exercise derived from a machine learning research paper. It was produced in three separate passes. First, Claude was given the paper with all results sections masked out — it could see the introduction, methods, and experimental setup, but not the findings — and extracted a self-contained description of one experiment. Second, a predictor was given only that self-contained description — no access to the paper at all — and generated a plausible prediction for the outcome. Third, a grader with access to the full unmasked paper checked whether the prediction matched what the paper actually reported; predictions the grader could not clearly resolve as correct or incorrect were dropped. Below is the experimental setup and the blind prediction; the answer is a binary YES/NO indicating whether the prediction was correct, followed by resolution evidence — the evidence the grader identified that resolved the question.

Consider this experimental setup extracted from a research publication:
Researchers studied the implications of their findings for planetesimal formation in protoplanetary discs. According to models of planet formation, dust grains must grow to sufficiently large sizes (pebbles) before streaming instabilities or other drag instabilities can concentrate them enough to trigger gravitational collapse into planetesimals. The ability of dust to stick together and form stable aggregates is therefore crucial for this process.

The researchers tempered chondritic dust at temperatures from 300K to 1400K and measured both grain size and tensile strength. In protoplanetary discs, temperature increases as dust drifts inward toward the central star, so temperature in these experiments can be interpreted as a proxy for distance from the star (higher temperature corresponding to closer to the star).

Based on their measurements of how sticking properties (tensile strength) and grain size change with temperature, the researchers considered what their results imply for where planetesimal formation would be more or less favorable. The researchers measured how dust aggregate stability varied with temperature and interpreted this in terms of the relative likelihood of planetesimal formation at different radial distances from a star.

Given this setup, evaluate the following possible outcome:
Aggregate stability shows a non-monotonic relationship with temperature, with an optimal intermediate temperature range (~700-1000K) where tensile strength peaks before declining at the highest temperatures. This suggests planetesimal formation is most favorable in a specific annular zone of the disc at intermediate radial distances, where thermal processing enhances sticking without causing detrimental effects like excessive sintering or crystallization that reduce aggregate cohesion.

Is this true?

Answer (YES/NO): NO